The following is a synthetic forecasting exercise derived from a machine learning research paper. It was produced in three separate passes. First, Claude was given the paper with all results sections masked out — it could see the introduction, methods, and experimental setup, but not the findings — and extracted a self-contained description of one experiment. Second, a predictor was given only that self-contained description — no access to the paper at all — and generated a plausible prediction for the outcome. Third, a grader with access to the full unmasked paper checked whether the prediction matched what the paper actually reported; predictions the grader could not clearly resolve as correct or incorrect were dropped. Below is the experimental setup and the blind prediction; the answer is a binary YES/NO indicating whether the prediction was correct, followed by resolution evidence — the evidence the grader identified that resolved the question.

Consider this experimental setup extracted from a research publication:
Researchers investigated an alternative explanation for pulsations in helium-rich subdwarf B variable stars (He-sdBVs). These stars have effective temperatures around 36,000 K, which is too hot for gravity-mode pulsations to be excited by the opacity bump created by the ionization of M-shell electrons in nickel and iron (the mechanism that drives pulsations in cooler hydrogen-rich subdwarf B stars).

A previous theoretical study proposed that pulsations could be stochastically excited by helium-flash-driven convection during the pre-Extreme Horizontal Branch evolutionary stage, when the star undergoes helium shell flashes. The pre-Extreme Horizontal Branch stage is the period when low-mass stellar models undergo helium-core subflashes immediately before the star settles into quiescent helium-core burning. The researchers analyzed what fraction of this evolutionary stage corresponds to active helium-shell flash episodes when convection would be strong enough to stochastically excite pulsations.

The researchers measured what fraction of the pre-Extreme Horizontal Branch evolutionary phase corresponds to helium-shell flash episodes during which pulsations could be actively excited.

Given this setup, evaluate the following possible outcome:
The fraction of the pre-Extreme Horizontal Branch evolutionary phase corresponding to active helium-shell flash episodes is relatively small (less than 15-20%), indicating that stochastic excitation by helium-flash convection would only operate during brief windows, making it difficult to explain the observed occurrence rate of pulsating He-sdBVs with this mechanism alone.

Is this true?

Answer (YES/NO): YES